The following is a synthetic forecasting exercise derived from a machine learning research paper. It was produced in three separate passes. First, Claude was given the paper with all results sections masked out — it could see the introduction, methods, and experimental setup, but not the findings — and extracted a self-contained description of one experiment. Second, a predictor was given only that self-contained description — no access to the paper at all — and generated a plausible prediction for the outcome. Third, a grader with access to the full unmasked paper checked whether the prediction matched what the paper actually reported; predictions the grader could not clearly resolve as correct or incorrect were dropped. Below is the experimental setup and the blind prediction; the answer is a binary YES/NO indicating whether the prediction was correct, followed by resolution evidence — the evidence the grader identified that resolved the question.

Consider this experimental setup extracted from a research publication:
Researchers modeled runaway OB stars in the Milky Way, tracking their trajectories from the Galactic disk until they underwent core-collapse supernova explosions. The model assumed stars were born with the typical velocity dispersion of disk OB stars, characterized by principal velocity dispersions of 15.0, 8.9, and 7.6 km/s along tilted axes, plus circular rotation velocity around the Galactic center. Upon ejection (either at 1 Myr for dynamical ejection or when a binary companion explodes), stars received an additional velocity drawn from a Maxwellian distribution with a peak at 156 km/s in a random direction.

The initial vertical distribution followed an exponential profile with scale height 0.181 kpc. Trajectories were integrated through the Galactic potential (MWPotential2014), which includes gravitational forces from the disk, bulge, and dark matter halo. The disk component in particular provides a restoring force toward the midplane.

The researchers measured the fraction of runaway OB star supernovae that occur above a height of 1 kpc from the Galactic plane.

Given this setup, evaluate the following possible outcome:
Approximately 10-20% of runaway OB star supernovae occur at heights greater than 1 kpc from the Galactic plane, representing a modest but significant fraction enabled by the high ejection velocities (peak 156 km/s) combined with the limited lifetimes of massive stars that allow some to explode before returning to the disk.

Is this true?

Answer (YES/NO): YES